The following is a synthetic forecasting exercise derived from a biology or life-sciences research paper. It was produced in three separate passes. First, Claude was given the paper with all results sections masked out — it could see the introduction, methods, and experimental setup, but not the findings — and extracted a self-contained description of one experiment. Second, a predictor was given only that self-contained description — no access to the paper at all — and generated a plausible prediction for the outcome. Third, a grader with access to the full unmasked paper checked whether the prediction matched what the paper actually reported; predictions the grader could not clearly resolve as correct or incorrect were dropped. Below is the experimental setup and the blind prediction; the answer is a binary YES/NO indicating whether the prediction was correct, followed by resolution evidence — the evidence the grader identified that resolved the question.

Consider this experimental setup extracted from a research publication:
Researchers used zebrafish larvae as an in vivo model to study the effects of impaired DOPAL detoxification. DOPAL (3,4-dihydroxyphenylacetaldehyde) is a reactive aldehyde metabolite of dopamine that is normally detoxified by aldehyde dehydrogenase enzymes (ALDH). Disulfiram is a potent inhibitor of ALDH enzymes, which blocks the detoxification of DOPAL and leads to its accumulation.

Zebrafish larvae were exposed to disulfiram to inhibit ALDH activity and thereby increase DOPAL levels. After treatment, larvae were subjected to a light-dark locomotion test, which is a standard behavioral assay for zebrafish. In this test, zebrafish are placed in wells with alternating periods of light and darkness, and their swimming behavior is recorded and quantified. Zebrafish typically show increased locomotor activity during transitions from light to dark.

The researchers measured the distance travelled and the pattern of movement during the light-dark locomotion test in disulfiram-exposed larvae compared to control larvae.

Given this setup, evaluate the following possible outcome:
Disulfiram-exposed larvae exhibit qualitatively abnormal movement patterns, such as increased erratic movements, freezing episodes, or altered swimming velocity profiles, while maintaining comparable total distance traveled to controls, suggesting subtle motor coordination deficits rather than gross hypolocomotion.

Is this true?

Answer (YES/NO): NO